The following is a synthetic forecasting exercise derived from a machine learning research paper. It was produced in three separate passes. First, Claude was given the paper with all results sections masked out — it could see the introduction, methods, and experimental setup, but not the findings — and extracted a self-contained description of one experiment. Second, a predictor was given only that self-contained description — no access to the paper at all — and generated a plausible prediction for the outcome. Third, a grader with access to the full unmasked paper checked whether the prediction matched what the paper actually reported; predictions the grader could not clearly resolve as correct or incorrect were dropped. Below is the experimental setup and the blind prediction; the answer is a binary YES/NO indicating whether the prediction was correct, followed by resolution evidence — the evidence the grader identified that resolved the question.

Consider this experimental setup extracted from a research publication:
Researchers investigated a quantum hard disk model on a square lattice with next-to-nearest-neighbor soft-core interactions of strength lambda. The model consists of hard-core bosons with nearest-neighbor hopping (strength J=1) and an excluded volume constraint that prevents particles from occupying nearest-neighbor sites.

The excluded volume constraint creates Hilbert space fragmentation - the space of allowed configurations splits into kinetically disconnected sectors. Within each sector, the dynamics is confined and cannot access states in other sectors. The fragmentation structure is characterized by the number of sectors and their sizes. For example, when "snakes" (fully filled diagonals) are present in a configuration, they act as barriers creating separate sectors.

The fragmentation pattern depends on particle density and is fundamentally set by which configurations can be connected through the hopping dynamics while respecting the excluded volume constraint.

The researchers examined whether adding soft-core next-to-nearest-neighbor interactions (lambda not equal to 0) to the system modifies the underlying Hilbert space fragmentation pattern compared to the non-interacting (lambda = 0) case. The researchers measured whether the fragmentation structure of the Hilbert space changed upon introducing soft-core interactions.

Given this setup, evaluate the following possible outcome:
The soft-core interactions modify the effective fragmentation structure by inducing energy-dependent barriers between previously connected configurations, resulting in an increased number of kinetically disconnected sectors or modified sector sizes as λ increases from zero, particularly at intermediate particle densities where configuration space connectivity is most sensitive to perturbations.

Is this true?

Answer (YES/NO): NO